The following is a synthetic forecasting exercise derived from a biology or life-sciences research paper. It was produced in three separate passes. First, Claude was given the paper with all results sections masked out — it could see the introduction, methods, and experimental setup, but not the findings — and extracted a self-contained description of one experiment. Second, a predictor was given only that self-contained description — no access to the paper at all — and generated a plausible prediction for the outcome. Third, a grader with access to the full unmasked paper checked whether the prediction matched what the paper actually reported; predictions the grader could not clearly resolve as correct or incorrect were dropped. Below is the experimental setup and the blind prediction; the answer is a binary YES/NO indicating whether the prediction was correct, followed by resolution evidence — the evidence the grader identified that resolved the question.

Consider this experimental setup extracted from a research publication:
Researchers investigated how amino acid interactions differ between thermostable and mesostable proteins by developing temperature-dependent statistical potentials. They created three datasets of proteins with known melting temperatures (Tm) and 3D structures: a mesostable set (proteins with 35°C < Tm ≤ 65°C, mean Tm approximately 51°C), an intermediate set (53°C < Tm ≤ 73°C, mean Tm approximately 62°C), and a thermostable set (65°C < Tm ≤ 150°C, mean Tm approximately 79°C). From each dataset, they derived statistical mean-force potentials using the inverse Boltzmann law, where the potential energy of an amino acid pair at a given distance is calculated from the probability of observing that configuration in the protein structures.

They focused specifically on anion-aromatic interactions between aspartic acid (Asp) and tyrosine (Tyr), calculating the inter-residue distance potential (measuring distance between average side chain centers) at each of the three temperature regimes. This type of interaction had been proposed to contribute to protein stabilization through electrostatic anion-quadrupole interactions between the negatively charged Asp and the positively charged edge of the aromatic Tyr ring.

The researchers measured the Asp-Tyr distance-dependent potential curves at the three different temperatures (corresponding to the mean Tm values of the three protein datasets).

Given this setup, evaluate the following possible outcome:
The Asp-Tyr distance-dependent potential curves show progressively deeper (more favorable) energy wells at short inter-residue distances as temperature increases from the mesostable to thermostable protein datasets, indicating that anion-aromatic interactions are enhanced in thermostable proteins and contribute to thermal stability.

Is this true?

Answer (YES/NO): NO